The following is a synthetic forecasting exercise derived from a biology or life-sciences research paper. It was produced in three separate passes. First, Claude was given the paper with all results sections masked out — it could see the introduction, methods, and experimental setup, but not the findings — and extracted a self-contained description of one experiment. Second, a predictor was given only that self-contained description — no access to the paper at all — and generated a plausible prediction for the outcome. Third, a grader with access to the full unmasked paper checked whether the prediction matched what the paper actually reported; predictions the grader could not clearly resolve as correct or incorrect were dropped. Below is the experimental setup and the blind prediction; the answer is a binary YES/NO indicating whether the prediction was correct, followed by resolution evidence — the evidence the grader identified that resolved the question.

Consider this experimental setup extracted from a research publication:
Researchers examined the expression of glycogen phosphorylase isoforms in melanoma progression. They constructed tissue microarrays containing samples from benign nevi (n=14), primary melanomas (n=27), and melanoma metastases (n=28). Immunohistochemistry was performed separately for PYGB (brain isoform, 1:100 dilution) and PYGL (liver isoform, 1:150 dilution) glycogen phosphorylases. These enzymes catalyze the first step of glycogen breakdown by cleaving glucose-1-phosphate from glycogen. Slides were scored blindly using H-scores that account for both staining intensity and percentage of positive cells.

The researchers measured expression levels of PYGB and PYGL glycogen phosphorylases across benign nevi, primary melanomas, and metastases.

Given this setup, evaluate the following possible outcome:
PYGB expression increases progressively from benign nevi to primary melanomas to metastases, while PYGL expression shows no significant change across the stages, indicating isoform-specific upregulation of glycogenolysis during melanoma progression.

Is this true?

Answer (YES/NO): NO